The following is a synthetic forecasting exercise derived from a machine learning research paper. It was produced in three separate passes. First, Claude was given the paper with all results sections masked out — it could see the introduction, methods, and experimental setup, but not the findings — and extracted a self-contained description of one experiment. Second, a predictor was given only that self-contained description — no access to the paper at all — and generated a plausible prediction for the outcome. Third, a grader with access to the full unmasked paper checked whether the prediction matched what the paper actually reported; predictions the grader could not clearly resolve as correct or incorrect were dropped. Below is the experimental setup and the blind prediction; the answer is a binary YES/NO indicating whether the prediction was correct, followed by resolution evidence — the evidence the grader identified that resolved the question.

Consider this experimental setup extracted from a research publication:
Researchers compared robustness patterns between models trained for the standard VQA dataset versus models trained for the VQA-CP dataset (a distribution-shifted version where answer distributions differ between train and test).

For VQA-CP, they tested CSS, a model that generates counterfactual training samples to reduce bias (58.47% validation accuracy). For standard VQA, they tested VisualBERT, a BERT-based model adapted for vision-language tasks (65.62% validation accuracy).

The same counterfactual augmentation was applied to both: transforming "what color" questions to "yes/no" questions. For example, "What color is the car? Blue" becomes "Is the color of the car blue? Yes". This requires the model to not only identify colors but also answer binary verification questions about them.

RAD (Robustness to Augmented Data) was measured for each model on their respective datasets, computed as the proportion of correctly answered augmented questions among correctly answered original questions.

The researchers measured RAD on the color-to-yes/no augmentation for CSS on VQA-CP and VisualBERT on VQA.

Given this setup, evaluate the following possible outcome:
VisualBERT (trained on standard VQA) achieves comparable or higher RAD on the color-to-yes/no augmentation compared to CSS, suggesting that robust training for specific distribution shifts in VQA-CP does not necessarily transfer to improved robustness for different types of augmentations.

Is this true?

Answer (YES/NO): YES